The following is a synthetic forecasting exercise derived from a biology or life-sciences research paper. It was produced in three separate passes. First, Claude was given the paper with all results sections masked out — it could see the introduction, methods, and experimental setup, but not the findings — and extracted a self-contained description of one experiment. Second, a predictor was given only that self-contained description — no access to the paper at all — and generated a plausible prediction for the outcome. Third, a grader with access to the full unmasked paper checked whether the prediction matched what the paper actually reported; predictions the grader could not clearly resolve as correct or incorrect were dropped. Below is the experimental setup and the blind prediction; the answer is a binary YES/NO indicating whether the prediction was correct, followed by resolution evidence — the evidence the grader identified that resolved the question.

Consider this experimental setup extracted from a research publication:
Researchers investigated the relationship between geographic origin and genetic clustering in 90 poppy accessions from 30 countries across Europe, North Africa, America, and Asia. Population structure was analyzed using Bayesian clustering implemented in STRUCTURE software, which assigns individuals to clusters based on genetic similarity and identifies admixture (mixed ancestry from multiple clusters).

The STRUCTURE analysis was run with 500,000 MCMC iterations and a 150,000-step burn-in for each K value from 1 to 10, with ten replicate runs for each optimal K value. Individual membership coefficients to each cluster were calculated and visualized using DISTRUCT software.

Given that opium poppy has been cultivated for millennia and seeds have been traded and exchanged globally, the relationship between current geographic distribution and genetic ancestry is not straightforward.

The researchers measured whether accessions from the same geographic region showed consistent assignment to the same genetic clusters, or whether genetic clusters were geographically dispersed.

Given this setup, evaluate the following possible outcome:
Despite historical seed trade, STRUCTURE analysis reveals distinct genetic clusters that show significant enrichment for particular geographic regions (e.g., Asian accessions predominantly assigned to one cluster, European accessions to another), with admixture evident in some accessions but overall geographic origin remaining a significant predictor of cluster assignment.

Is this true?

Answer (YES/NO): NO